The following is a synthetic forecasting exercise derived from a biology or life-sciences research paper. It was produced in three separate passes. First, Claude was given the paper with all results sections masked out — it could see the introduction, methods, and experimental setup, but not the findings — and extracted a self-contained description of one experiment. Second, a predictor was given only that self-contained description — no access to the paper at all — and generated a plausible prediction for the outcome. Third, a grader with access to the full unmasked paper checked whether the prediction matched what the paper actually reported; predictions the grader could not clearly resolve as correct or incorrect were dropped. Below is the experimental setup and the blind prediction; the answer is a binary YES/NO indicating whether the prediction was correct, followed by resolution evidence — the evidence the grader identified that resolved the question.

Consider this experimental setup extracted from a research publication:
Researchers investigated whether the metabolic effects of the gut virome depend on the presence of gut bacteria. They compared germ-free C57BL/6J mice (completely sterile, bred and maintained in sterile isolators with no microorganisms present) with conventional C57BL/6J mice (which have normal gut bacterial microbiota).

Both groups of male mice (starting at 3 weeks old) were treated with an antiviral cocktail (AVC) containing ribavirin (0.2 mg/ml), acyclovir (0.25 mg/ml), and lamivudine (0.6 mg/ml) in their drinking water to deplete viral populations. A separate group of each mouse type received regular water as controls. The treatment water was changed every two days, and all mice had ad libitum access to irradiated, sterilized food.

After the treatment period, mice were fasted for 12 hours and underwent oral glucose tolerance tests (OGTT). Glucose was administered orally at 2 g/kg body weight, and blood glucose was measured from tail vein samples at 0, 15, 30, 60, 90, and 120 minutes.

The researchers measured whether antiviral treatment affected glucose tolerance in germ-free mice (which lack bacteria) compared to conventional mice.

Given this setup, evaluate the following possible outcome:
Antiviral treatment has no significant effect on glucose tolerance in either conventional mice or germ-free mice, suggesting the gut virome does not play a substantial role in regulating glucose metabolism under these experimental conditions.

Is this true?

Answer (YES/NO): NO